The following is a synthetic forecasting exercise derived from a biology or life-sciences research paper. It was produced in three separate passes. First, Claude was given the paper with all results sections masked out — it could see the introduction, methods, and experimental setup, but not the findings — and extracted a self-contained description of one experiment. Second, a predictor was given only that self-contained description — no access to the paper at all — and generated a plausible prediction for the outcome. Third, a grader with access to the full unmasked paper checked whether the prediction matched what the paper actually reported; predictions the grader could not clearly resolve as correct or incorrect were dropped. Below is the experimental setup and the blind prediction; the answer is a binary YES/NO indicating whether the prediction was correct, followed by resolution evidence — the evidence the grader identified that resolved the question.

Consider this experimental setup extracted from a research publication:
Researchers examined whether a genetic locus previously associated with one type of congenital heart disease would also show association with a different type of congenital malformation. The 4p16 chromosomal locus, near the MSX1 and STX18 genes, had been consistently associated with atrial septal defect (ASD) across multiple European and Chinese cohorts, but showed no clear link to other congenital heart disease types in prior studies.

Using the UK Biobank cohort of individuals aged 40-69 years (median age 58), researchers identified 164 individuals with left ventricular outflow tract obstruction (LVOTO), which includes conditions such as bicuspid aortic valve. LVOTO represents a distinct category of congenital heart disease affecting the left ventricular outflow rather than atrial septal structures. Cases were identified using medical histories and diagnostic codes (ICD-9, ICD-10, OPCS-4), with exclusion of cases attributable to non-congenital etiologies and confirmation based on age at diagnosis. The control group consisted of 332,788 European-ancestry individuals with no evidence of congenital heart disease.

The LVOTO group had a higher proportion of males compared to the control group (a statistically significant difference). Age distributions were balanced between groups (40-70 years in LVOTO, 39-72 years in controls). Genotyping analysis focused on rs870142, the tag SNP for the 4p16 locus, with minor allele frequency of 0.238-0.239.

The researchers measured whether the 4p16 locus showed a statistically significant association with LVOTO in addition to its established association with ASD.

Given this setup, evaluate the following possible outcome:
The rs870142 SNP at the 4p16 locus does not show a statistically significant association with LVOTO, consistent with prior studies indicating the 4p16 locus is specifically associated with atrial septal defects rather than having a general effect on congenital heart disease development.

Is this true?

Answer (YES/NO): NO